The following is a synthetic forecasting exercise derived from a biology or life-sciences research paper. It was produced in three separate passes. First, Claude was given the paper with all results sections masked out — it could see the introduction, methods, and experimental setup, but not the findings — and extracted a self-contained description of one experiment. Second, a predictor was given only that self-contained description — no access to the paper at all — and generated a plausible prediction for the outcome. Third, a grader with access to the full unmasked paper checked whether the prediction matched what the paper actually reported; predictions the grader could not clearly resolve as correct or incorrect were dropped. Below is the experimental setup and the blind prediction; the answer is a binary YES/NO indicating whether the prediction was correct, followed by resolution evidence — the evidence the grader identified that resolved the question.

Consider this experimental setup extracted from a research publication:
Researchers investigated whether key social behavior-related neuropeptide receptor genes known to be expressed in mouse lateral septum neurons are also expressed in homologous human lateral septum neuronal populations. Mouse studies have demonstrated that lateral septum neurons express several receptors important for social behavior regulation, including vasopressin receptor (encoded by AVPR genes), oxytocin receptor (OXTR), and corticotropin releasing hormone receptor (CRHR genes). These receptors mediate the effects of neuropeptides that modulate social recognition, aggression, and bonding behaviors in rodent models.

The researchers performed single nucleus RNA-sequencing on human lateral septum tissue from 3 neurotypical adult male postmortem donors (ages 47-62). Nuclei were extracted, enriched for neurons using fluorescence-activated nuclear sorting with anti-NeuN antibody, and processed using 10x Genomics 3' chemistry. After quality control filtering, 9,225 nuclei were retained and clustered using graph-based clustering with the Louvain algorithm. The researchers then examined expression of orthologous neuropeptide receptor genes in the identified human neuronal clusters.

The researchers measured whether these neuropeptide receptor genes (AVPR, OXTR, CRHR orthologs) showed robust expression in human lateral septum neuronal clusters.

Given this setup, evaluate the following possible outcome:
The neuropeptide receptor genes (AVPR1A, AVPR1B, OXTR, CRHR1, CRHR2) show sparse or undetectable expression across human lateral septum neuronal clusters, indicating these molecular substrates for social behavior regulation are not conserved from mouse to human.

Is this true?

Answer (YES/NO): NO